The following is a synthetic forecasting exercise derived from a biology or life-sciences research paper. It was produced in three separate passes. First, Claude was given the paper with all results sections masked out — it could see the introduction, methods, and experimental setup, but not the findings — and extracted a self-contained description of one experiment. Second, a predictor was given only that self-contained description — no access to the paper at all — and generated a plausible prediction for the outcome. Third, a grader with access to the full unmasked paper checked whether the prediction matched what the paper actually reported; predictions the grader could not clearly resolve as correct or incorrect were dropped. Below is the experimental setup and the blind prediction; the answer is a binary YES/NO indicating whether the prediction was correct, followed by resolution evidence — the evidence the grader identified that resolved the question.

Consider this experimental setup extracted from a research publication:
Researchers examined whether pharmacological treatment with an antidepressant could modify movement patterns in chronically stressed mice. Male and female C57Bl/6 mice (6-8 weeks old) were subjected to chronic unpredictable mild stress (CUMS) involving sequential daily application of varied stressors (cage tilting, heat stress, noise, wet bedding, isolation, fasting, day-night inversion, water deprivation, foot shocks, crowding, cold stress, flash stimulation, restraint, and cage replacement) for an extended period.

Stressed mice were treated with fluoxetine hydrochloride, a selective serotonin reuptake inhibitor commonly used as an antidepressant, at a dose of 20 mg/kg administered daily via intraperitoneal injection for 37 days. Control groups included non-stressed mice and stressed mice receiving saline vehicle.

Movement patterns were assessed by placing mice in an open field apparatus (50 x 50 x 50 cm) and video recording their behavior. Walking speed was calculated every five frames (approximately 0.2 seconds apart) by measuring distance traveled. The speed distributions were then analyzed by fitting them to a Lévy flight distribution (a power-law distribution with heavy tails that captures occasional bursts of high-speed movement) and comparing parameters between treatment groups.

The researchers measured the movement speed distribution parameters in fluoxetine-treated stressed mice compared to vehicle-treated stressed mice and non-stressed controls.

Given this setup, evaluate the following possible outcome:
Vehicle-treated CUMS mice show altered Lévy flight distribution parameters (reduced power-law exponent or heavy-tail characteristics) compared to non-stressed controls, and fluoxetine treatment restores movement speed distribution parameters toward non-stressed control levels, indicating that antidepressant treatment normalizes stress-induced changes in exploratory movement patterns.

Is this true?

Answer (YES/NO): YES